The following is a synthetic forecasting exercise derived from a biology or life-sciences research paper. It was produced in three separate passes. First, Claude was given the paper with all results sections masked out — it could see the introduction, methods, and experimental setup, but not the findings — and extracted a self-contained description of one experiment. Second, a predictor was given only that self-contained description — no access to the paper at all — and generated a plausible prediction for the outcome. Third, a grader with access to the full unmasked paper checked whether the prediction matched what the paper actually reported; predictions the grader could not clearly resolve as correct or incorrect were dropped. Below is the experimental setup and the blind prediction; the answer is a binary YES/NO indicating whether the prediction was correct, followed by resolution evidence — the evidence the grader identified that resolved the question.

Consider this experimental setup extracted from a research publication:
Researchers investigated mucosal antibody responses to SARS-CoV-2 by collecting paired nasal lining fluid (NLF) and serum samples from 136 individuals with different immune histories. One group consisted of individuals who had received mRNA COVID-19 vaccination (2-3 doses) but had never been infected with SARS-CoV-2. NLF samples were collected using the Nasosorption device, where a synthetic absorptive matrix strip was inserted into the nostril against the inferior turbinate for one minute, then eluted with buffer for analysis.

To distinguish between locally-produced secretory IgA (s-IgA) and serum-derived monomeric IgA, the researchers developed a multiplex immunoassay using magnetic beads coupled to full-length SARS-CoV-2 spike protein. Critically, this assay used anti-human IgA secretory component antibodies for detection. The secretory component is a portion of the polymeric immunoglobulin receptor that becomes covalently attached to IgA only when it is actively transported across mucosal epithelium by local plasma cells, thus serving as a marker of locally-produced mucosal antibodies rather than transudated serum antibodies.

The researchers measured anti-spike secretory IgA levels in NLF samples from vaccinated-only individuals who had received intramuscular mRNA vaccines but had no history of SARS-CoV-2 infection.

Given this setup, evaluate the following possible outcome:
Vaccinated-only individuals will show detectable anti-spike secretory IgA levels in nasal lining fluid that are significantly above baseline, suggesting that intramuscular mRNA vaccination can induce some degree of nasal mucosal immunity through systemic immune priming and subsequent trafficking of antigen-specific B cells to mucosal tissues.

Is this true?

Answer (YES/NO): NO